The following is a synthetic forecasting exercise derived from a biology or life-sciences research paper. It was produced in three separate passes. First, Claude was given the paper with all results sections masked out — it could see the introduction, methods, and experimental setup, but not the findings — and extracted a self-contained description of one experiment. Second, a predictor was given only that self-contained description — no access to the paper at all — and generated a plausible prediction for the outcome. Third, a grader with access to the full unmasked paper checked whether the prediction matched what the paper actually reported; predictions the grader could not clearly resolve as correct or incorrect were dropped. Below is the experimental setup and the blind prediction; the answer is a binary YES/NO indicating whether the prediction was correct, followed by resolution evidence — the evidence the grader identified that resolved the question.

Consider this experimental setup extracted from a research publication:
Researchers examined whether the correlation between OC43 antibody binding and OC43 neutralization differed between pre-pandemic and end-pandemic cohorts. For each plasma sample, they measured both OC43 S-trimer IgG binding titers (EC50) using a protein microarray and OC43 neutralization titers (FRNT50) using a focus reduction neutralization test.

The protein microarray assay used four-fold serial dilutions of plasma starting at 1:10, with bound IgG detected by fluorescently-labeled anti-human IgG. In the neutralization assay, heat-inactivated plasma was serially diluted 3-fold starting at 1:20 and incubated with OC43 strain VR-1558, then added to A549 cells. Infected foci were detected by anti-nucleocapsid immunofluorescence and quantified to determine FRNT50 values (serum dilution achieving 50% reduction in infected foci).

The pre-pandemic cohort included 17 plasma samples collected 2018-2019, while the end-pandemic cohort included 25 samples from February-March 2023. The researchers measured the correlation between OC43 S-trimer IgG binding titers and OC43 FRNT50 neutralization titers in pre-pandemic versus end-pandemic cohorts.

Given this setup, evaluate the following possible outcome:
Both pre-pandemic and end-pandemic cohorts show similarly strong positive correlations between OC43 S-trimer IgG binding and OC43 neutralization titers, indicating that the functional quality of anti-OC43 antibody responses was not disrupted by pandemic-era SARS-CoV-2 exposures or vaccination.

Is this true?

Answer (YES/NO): YES